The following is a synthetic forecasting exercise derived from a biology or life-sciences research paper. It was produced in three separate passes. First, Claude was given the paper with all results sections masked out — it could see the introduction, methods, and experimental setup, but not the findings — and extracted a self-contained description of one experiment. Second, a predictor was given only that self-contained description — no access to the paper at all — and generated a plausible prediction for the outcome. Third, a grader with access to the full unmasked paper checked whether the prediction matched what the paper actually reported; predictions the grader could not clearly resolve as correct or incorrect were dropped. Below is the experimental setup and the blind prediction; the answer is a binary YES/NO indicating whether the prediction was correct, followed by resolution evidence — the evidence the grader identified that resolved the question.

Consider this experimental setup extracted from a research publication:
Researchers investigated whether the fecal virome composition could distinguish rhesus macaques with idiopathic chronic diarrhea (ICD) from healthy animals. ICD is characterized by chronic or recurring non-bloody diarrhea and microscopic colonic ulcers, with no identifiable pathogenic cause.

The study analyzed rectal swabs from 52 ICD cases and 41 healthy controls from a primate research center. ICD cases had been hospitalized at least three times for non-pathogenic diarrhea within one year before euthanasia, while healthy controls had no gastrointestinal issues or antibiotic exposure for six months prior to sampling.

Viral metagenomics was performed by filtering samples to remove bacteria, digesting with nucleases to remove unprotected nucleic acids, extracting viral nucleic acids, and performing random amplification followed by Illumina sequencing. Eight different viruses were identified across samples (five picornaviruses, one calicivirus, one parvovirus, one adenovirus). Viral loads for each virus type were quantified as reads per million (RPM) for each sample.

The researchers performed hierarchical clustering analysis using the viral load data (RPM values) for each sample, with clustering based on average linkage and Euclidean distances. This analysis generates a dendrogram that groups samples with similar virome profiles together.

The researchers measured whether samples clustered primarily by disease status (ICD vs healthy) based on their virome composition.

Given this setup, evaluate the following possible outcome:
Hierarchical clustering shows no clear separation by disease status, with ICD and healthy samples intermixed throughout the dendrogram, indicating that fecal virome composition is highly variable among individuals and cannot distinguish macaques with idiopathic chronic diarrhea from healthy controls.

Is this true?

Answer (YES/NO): YES